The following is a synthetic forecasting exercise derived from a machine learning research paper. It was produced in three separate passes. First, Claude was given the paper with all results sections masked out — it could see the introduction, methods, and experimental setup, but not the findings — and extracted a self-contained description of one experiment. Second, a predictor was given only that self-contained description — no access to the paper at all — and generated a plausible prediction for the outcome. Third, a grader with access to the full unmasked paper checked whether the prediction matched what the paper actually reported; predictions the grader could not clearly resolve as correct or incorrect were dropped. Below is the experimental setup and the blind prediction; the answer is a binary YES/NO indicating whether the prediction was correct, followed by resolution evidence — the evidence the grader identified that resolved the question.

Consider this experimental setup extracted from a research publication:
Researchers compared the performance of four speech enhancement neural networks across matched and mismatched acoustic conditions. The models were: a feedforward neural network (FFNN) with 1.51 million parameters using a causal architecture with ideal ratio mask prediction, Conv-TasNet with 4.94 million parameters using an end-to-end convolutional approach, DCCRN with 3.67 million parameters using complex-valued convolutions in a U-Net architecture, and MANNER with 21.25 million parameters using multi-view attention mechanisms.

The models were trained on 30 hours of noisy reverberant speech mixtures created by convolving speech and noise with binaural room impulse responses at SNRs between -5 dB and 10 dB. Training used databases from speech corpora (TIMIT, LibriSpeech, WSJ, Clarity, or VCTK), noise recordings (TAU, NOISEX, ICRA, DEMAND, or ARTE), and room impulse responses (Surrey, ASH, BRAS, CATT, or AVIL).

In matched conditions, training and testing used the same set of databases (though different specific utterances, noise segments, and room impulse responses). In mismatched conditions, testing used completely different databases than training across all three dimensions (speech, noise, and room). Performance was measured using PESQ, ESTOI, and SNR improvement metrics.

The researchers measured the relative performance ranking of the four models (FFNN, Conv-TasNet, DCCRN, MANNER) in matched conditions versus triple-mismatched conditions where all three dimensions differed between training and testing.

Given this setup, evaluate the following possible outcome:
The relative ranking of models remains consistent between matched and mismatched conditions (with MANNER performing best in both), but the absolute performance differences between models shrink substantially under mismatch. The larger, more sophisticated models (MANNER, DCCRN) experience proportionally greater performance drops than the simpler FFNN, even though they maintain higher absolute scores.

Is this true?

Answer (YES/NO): NO